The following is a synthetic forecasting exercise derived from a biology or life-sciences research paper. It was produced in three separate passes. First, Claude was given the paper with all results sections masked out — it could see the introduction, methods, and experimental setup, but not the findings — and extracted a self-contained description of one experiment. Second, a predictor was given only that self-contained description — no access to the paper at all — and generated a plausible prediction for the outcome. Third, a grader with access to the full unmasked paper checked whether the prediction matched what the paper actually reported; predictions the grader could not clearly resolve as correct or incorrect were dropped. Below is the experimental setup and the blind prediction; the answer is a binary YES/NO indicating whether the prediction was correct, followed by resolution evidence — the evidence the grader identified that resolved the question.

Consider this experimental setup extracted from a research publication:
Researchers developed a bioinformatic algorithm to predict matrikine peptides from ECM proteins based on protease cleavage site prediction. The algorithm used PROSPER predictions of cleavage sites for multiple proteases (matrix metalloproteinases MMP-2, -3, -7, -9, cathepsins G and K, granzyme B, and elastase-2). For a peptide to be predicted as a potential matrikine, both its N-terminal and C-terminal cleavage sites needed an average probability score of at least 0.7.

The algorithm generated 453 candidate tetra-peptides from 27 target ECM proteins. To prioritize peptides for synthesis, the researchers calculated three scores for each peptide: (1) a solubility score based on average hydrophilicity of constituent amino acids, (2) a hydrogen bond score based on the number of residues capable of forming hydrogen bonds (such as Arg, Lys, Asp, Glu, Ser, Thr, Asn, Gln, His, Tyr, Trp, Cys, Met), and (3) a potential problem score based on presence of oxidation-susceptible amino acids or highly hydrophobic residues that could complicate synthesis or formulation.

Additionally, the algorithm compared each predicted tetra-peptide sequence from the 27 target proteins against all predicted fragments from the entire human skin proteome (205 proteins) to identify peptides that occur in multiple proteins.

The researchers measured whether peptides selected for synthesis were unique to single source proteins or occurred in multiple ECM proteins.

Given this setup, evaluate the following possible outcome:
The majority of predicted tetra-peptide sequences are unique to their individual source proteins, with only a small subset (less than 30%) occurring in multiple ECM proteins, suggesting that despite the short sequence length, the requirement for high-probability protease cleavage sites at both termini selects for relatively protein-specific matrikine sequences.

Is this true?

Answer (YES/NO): NO